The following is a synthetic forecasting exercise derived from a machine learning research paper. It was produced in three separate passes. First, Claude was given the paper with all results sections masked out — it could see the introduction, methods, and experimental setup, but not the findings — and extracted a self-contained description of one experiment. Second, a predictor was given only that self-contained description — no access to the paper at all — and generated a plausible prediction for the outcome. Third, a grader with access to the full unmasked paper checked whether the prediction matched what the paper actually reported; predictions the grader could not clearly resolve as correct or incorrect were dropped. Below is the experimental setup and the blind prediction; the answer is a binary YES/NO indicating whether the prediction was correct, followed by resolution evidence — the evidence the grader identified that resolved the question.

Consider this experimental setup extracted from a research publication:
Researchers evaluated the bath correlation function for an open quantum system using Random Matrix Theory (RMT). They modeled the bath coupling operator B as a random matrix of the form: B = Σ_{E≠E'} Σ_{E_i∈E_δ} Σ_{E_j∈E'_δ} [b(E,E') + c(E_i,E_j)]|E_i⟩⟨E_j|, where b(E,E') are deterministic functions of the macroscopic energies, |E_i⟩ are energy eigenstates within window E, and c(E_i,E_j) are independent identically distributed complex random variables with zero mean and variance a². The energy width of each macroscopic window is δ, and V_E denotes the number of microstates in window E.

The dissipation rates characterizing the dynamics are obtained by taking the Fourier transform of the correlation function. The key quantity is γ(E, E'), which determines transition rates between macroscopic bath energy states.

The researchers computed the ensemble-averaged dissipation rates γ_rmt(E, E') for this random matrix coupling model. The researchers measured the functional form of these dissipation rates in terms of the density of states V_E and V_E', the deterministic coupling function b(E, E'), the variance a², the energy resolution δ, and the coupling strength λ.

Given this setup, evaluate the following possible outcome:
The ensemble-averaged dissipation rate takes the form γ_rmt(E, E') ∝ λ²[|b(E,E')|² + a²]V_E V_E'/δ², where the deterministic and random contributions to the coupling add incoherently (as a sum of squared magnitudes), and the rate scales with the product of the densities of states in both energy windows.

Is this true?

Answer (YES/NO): NO